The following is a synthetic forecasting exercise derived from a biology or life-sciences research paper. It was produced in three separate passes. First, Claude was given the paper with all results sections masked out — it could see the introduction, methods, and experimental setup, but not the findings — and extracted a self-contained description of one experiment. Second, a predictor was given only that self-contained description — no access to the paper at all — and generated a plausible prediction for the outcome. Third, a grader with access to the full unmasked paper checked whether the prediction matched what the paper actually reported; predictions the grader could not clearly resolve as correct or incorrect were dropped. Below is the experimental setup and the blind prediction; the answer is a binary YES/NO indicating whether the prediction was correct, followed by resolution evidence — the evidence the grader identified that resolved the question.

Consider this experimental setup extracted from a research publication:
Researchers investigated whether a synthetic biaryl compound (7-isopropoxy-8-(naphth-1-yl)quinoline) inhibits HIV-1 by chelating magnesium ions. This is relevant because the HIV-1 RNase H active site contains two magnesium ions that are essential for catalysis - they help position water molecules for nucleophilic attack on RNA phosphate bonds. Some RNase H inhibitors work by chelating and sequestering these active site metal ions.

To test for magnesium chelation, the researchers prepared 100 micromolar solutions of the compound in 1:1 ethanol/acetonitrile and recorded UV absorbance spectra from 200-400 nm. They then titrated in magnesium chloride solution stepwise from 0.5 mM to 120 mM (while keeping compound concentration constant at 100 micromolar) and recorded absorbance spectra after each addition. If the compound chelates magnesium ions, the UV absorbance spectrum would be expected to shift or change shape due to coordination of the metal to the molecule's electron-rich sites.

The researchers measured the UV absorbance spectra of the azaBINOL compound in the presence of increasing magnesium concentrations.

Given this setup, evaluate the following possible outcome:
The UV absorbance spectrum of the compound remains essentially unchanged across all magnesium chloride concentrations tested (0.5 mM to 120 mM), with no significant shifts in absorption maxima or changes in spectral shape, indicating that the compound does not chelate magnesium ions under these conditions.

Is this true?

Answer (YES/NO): YES